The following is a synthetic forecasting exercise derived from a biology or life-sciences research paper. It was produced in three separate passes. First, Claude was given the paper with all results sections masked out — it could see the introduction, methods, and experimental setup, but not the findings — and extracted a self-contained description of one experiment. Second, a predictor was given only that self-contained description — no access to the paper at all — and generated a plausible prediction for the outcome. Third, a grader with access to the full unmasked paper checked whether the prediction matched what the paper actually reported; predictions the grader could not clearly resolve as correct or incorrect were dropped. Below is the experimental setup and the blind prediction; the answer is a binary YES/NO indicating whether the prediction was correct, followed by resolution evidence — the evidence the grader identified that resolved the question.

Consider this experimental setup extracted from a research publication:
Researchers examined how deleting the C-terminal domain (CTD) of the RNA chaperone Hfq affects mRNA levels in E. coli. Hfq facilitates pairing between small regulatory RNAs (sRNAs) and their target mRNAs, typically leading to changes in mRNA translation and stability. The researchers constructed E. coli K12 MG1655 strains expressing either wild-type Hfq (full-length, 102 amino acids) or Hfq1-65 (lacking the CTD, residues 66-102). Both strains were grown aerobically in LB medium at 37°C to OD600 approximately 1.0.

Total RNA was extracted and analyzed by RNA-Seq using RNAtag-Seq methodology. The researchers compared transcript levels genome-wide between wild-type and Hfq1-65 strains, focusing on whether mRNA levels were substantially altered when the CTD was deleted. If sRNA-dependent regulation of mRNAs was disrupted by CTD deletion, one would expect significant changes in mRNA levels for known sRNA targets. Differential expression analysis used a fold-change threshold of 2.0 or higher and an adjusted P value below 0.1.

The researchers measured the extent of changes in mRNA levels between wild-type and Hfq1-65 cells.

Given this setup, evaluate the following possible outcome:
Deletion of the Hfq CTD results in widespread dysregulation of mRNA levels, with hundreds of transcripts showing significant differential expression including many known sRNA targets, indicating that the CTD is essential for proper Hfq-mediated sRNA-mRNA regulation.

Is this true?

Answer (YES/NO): NO